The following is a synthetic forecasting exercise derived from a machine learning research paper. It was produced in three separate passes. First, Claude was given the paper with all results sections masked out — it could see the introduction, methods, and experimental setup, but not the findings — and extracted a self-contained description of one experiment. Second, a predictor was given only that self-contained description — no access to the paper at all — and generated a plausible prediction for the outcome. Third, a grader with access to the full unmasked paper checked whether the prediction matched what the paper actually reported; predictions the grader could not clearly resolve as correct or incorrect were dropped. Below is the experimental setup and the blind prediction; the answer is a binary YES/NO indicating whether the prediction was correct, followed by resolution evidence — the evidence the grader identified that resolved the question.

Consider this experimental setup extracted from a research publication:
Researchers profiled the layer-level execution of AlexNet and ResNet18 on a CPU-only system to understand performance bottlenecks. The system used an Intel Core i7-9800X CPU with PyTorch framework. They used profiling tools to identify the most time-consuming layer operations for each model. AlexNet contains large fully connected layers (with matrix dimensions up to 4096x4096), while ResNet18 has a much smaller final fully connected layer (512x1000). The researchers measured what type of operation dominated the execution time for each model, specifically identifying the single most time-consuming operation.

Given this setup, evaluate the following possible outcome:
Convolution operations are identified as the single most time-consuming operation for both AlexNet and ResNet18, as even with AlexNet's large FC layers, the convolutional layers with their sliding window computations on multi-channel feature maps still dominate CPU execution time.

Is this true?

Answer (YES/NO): NO